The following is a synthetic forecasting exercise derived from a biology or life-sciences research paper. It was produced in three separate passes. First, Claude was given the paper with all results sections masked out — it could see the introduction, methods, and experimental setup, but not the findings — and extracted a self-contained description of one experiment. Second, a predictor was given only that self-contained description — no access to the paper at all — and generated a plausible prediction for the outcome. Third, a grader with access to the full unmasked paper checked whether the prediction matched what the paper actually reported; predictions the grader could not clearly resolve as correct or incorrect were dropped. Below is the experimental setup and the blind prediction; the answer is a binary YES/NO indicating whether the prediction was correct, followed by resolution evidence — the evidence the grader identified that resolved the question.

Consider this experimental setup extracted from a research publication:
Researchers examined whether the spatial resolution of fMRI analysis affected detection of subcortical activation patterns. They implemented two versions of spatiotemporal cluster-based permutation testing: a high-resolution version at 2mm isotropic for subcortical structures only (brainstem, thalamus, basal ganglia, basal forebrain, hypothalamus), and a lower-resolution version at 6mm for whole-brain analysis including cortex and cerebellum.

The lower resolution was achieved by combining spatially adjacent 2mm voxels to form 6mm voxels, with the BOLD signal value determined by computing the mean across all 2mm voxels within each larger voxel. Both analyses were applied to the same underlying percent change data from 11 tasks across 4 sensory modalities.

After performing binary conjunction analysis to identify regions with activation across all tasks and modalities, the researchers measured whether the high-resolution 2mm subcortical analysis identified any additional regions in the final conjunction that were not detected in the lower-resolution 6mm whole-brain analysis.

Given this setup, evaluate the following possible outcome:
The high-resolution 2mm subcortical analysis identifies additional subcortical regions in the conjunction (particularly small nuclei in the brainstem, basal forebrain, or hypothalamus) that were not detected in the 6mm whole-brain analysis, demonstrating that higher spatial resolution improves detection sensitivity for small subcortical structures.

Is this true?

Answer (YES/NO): NO